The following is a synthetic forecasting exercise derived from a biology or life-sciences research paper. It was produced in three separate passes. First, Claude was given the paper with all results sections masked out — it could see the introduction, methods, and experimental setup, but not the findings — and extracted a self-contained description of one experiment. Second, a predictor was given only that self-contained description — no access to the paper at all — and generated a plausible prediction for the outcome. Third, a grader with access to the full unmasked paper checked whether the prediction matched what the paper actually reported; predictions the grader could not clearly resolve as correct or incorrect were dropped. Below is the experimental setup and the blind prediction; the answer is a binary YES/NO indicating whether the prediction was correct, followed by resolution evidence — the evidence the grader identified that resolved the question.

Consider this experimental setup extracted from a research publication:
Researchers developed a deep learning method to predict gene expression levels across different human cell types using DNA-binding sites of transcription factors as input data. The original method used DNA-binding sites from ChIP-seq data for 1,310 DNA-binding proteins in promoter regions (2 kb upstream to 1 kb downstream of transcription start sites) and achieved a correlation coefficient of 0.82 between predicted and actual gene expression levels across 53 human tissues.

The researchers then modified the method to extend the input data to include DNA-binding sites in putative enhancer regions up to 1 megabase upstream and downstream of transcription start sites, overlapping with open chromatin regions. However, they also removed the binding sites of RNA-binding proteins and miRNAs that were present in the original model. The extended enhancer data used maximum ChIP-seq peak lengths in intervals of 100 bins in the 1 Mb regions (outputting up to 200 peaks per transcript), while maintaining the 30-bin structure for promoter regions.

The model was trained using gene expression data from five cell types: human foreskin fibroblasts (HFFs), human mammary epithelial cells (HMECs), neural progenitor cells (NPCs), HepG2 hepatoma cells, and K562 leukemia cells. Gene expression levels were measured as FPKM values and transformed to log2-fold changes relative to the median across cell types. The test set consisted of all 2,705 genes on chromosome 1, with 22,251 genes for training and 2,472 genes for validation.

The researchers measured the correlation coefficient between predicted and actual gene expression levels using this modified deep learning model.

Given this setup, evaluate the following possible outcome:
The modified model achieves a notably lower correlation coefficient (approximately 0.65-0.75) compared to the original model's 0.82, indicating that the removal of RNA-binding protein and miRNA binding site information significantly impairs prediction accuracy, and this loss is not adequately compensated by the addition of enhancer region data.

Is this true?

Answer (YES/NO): YES